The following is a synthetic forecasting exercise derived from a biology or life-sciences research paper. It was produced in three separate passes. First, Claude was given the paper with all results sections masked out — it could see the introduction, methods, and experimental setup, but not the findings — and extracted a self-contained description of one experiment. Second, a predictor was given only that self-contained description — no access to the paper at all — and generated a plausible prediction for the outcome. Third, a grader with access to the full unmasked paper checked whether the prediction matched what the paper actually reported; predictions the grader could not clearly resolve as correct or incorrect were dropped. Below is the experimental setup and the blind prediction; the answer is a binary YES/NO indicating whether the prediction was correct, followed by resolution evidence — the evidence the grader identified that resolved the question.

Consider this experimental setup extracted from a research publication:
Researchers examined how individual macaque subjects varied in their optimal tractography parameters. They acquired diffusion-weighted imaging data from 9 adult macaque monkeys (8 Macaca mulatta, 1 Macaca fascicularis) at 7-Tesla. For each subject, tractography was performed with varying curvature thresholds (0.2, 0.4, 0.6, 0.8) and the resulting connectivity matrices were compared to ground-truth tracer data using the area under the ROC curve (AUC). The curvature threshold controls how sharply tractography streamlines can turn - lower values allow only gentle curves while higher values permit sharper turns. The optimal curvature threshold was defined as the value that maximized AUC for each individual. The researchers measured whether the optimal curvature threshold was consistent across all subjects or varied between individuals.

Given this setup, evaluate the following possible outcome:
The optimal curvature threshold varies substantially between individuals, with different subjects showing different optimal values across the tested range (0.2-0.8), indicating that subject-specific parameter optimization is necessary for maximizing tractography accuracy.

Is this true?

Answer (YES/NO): YES